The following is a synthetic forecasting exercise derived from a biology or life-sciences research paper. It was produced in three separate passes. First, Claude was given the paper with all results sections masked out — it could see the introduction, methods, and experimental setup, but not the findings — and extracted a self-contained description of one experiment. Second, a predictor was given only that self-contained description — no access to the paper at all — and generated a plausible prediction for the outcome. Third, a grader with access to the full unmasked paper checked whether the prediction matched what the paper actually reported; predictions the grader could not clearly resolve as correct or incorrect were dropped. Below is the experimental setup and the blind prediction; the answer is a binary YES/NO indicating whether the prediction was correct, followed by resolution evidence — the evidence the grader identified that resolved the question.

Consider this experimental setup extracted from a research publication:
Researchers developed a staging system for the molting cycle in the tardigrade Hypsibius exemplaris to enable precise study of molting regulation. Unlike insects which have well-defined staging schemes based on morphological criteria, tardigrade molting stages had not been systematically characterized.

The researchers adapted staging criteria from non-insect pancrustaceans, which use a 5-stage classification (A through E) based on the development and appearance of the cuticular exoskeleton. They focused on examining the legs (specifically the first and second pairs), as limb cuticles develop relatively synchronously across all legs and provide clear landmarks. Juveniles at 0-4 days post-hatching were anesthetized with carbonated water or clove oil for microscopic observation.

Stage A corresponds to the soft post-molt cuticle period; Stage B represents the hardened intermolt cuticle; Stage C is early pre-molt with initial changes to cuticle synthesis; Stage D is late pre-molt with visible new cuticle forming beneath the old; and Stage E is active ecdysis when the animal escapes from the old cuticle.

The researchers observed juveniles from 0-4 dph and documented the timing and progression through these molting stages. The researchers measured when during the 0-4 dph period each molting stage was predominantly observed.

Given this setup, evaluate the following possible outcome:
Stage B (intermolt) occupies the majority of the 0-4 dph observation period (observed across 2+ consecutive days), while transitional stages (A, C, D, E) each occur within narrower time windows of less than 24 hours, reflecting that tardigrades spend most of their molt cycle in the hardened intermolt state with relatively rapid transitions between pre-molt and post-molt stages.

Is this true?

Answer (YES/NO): NO